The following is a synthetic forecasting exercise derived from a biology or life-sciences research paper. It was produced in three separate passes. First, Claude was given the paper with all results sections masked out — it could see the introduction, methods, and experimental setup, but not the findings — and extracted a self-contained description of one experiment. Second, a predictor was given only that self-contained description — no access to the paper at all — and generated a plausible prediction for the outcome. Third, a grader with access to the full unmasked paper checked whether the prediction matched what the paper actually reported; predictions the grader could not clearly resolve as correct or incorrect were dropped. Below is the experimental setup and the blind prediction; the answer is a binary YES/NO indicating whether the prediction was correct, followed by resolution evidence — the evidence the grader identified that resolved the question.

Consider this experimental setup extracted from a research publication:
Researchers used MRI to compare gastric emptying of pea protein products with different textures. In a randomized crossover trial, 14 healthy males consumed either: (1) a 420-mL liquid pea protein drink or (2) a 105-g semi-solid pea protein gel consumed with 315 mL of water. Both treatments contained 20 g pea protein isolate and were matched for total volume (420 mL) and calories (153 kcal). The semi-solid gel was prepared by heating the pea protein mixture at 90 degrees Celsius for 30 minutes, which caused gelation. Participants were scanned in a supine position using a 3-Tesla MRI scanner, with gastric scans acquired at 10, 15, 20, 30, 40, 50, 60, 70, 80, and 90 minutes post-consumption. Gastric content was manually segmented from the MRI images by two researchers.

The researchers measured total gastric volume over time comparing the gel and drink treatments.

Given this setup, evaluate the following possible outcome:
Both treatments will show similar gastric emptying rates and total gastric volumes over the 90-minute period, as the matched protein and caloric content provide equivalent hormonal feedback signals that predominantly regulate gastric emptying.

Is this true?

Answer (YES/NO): NO